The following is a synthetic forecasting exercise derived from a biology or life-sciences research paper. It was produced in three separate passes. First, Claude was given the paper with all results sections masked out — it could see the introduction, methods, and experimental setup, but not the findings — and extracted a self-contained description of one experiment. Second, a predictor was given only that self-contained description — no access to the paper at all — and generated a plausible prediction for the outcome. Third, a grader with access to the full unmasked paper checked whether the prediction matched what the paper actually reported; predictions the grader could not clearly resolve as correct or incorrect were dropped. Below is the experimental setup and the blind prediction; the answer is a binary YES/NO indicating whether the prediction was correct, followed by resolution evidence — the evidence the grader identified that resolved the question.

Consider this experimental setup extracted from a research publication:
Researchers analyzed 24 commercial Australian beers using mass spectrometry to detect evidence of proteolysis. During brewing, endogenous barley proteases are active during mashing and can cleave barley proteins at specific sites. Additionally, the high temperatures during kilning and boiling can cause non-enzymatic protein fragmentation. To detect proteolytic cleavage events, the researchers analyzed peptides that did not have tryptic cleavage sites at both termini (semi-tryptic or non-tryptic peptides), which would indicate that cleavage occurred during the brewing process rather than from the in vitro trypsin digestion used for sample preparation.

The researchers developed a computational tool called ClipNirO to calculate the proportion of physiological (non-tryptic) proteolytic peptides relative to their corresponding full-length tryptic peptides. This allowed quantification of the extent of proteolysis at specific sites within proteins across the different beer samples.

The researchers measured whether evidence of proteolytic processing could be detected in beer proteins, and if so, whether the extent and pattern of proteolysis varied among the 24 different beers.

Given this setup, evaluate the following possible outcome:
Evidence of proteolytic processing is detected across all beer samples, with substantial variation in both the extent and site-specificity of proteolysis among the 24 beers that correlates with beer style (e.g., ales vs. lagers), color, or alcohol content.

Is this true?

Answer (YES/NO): NO